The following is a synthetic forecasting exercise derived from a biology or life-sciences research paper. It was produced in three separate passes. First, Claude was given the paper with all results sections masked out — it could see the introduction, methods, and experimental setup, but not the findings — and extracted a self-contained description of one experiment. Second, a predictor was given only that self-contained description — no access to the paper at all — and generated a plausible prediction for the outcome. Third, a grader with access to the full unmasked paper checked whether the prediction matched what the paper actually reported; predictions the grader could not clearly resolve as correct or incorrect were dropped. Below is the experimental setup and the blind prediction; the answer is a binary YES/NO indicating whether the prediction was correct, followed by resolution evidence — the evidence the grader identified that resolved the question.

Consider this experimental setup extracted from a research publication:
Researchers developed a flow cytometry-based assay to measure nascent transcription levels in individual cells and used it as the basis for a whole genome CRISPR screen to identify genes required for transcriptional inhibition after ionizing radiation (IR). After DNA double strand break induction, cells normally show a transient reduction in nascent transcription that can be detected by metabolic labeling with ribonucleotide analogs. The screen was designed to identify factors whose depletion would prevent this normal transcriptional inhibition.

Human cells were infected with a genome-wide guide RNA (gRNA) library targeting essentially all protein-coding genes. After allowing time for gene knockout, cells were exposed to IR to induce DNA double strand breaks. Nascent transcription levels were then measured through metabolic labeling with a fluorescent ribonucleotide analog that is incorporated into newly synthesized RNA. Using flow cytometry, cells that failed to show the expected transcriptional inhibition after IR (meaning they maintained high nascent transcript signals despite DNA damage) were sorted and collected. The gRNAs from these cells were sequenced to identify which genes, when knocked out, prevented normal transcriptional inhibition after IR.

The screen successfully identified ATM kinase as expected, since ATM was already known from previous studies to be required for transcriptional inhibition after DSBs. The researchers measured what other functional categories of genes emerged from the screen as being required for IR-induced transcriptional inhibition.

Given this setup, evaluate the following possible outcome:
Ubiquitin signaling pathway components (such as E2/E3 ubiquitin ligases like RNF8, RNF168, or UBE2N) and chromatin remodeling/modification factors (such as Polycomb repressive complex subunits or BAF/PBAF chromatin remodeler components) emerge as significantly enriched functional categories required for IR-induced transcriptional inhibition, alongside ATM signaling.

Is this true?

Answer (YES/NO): NO